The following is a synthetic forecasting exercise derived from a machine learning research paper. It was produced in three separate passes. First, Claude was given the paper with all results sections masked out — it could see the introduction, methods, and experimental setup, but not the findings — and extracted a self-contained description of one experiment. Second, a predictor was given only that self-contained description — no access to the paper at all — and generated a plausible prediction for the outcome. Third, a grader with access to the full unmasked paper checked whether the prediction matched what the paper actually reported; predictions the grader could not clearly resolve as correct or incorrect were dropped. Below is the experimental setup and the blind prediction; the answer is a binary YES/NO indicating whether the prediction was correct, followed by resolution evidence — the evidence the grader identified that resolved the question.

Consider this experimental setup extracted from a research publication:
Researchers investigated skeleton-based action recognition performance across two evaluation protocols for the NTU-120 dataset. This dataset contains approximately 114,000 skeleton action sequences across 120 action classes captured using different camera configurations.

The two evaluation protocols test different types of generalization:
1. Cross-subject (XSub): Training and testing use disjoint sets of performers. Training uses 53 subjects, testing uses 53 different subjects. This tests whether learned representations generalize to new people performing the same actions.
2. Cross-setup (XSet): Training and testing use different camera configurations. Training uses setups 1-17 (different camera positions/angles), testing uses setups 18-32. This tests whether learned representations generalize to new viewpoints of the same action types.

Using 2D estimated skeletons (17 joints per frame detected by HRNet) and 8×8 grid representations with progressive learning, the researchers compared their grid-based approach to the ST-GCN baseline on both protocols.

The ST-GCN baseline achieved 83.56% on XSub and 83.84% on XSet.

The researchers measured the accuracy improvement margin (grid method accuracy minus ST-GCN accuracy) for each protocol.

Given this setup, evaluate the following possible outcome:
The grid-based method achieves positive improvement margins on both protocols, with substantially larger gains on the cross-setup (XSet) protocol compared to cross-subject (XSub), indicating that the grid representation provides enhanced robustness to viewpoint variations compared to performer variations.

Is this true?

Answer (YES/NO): YES